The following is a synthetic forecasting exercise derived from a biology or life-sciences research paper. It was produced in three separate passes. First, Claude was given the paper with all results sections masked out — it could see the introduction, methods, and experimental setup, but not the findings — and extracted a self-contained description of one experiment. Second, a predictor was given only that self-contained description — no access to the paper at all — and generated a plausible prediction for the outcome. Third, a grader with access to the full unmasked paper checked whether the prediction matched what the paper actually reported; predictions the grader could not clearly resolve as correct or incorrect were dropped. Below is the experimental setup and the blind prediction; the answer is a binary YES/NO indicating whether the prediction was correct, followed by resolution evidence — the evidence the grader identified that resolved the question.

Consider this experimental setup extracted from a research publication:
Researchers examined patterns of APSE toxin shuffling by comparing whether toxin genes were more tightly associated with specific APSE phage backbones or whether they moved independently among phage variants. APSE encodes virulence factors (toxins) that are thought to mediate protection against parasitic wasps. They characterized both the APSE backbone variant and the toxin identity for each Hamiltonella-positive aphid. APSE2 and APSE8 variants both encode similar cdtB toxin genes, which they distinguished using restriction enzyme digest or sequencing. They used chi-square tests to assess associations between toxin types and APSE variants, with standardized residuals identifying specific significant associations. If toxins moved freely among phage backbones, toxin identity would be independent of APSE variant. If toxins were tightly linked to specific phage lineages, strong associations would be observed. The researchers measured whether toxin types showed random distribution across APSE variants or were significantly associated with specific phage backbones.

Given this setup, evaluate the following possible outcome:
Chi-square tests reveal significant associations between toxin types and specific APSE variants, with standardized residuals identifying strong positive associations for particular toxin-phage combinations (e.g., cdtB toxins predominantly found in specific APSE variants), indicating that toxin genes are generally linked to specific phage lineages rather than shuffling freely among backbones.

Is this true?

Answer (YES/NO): YES